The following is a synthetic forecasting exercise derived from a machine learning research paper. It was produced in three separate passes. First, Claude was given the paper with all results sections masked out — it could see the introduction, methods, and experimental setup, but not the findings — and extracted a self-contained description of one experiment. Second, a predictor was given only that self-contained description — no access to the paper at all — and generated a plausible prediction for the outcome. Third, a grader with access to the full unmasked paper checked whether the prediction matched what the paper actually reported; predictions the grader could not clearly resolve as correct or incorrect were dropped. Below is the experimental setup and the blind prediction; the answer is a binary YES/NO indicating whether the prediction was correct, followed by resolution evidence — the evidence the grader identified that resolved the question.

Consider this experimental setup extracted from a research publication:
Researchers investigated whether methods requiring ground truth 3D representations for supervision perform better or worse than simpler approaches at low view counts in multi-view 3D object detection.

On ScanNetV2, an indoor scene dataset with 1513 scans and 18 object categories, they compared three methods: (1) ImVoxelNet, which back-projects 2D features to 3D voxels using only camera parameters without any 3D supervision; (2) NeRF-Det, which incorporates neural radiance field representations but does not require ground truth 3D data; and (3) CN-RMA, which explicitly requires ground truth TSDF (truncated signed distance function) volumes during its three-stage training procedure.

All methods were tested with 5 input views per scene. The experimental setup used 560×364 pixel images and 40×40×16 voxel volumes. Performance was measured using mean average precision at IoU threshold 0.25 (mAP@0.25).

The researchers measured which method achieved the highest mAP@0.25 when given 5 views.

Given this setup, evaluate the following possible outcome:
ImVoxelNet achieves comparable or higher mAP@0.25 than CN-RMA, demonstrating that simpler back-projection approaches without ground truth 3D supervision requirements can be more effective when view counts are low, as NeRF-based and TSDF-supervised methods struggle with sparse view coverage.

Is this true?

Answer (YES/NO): YES